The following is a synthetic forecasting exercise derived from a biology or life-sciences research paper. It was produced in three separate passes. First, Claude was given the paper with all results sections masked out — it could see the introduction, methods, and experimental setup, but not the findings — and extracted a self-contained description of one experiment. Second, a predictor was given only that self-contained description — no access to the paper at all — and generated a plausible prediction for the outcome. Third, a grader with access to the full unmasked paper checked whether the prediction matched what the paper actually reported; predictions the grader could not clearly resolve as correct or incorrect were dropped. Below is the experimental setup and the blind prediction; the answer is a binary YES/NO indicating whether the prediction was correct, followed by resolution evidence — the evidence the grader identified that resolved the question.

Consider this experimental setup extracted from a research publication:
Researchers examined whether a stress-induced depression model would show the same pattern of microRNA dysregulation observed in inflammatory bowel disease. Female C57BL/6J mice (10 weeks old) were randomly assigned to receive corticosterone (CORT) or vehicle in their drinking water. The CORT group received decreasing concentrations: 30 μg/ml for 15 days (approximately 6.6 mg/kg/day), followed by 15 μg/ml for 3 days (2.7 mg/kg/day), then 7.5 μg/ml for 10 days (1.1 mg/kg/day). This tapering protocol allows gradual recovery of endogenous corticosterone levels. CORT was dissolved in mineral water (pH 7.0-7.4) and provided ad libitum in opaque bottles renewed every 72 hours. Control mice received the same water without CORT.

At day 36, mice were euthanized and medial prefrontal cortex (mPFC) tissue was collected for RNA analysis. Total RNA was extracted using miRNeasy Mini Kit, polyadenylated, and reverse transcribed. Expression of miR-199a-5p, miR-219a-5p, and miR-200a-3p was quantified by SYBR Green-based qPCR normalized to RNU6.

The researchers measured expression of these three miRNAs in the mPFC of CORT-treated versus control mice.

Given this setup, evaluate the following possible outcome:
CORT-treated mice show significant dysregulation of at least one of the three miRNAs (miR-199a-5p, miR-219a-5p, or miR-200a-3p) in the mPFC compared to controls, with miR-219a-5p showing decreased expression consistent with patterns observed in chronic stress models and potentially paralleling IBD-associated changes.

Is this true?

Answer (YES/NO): YES